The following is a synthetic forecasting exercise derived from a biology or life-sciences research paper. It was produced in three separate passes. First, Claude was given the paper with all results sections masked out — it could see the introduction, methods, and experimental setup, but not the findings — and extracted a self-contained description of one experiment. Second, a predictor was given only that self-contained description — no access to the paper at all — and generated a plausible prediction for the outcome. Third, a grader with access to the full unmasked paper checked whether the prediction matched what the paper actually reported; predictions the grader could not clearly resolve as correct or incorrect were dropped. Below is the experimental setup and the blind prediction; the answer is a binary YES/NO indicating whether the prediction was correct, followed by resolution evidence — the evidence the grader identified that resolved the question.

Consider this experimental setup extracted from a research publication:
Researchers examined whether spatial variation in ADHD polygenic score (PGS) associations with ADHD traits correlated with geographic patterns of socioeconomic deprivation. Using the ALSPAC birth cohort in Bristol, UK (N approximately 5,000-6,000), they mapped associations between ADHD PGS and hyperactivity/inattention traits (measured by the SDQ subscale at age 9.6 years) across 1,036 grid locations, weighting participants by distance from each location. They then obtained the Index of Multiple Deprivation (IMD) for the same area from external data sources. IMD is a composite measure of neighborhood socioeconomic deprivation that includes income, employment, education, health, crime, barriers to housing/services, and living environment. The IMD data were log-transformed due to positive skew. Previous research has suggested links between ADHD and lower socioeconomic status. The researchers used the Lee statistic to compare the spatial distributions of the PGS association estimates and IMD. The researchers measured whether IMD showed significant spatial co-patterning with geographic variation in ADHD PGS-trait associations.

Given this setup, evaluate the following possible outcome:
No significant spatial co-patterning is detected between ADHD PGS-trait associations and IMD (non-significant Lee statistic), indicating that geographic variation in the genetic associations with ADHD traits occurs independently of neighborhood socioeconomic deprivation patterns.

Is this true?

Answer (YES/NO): NO